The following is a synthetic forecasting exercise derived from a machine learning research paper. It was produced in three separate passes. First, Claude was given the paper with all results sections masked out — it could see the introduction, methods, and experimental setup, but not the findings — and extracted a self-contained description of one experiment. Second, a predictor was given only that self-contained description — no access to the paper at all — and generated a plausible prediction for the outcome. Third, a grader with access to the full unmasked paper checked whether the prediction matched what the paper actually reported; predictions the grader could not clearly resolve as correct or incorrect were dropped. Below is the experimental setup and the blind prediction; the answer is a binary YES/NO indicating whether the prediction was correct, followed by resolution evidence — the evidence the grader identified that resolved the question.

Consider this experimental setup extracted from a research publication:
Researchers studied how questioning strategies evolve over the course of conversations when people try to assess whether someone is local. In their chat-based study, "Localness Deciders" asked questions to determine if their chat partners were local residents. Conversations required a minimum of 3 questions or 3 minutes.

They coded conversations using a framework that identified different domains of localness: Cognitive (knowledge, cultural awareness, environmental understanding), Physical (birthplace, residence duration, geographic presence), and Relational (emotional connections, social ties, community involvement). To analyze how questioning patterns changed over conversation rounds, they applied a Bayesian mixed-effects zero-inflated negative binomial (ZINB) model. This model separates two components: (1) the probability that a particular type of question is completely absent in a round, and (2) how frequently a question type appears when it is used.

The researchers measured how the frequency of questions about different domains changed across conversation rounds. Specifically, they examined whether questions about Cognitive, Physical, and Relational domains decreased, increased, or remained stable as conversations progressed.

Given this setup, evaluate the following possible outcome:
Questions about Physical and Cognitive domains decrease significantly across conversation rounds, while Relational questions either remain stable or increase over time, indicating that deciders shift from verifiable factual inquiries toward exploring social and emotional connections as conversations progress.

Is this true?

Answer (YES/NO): NO